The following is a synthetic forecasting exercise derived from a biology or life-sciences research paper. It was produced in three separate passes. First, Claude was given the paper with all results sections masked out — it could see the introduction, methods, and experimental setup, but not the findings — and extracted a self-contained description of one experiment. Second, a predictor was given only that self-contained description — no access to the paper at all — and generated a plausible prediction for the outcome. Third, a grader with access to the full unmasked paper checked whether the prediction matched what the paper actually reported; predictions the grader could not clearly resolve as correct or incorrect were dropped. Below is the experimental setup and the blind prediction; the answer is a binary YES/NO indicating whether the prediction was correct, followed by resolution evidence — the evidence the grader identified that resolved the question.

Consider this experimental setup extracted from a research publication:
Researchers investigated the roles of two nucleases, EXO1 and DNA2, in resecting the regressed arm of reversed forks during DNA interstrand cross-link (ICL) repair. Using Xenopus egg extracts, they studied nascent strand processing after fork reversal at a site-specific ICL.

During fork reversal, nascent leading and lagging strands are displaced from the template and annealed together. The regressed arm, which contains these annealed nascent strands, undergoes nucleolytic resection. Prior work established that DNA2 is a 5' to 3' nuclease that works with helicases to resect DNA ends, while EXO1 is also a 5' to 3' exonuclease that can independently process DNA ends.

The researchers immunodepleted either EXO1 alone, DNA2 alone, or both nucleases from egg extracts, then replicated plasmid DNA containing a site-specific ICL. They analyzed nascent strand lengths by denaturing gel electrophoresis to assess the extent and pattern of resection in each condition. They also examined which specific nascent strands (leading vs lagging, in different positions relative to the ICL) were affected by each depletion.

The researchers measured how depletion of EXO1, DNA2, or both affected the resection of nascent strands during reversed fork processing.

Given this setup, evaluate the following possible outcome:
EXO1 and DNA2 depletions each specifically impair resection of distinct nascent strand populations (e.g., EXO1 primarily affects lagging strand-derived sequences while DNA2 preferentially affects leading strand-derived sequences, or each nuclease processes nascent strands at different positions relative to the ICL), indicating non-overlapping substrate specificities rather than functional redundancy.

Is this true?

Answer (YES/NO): YES